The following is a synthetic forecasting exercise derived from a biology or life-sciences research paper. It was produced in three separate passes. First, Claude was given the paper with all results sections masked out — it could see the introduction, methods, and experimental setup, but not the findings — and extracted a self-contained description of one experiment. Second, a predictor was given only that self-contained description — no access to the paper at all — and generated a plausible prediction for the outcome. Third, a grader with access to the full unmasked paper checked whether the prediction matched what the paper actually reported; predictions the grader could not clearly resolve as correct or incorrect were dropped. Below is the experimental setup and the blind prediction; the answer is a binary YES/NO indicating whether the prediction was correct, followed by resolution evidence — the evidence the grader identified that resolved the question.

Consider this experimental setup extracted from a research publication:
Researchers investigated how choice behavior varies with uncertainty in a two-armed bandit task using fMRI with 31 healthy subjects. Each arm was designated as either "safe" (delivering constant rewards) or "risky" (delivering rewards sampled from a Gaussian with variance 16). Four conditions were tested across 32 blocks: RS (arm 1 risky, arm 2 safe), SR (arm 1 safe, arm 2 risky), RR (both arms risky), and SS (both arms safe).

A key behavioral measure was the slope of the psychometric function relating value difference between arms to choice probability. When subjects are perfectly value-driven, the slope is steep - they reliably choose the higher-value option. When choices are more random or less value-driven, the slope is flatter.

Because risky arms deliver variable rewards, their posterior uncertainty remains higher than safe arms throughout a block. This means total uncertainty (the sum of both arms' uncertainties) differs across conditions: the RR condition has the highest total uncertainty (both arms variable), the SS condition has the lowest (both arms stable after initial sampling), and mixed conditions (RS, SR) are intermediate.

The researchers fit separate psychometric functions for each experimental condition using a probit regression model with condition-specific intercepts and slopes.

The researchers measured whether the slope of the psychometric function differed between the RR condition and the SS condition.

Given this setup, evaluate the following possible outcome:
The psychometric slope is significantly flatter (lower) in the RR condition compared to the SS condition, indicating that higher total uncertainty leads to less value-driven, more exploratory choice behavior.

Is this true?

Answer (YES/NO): NO